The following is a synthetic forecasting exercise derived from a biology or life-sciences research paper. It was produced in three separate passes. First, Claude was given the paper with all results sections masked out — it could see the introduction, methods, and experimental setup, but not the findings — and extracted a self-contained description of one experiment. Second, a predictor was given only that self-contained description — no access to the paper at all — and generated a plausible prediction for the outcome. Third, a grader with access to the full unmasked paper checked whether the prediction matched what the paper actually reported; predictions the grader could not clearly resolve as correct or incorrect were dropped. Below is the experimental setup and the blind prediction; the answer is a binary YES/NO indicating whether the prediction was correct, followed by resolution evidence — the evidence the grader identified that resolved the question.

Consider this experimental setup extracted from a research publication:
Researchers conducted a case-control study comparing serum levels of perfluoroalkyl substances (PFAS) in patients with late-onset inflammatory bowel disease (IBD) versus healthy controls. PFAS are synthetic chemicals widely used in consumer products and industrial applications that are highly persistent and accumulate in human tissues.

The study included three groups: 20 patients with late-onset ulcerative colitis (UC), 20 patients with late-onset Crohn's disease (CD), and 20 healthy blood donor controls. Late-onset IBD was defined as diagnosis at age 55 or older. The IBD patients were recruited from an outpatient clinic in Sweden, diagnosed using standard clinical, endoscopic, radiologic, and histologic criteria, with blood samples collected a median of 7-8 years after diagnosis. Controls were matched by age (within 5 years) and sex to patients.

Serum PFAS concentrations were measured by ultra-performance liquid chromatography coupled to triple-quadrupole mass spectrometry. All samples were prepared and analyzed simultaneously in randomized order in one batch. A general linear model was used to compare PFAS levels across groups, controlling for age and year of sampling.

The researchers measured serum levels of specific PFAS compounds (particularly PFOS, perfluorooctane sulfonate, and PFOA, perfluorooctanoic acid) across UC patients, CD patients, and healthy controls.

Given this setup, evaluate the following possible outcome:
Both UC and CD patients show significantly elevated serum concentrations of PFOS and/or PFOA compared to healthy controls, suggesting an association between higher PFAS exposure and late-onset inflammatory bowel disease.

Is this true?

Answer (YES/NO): NO